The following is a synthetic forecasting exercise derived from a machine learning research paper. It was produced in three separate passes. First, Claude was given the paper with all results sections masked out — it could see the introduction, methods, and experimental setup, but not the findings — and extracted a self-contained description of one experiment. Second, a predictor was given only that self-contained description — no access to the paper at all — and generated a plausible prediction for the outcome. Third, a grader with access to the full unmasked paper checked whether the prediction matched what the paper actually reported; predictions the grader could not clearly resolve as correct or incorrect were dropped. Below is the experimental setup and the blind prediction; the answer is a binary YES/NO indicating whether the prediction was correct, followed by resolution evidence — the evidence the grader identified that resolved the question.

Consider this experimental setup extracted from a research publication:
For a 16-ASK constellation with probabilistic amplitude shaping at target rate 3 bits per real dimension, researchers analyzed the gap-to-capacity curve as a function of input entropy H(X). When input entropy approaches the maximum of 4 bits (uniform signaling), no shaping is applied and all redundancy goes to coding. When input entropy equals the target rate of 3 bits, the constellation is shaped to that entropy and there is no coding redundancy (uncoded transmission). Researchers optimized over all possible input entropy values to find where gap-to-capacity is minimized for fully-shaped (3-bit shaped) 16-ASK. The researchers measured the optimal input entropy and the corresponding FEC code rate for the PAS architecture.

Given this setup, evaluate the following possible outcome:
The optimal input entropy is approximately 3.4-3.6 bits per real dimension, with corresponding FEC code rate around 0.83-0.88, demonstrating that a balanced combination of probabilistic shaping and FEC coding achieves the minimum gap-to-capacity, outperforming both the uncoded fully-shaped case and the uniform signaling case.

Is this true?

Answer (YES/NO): NO